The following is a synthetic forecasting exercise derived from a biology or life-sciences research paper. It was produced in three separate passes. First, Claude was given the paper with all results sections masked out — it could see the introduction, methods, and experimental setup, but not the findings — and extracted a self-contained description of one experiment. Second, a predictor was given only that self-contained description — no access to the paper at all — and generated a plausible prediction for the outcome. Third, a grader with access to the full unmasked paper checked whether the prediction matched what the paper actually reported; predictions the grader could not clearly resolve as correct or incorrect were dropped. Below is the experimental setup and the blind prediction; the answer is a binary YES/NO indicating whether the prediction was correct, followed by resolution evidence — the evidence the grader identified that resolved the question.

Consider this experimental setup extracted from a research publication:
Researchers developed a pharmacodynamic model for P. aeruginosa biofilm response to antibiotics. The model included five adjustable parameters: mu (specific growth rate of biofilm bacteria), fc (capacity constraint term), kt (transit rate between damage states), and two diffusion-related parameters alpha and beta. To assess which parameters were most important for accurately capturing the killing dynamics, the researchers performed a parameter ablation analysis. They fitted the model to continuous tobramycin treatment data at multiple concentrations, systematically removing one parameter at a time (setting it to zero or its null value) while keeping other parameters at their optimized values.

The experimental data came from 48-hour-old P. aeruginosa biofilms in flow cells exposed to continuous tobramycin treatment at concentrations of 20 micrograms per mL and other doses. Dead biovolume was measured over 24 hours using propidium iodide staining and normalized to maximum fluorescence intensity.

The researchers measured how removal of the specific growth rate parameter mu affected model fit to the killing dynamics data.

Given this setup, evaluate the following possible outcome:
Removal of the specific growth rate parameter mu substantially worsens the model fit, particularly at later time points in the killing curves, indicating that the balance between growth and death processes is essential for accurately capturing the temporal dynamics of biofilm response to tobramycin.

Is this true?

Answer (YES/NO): NO